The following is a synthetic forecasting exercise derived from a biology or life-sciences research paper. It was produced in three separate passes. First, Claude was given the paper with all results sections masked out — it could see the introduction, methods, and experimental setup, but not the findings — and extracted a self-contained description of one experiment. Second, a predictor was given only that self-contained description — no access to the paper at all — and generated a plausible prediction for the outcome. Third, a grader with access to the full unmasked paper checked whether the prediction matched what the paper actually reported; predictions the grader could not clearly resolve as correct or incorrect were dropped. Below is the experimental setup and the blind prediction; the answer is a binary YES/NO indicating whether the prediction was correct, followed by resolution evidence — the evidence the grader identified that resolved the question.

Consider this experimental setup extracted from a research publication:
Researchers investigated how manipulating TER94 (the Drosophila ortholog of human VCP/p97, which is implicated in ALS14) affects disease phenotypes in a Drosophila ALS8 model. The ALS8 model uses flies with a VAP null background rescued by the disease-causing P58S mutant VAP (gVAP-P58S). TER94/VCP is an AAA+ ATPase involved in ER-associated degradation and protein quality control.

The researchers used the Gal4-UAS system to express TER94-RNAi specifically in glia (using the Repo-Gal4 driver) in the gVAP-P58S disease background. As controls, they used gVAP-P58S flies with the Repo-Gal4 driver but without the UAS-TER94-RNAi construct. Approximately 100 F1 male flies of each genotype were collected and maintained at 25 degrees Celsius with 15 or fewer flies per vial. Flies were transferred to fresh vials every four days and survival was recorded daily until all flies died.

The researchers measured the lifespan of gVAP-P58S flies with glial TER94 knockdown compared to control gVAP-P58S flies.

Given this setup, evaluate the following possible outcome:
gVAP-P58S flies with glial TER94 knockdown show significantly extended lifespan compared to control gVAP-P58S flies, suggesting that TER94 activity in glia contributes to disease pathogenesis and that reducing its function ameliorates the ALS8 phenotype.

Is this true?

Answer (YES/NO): NO